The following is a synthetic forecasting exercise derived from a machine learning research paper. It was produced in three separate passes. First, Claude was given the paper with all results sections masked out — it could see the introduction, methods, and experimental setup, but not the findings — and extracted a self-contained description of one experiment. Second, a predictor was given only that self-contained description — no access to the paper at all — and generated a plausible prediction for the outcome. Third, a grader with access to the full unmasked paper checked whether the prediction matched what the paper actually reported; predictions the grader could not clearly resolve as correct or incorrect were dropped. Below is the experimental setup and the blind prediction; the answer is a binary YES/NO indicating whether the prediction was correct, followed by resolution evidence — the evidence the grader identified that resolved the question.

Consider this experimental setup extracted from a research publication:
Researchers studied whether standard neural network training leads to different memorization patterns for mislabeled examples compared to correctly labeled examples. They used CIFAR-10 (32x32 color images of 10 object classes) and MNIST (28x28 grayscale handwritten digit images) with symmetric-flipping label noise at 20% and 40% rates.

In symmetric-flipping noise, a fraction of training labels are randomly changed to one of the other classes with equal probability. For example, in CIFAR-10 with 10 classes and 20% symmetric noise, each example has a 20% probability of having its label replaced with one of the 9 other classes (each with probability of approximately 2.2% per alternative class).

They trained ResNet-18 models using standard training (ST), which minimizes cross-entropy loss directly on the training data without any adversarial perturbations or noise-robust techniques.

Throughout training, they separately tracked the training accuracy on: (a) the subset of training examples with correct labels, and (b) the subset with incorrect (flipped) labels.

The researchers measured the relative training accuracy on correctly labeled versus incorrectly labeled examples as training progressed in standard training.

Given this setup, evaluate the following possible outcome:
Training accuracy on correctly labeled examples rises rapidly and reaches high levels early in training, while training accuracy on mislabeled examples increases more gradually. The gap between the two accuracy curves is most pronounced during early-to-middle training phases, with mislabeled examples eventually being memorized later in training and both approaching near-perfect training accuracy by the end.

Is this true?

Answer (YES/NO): YES